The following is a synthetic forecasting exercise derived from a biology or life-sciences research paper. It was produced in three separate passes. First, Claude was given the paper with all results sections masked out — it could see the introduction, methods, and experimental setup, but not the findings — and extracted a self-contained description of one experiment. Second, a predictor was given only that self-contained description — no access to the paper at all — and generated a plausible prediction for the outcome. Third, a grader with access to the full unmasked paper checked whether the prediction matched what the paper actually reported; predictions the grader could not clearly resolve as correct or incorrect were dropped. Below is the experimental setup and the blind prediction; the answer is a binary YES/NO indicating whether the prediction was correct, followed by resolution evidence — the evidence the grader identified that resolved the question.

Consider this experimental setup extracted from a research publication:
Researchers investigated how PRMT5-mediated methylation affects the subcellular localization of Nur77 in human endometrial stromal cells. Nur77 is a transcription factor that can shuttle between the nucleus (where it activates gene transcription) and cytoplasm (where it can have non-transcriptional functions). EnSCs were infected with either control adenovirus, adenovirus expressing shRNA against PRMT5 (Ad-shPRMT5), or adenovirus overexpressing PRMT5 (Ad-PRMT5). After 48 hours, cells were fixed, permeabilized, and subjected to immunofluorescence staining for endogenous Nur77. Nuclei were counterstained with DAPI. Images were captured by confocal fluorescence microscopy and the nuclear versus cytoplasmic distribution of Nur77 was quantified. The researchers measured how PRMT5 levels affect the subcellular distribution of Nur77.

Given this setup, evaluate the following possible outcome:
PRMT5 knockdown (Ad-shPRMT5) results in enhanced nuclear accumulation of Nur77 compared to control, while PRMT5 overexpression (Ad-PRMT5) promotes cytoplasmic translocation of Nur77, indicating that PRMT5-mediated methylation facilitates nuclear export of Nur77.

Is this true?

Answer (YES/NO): NO